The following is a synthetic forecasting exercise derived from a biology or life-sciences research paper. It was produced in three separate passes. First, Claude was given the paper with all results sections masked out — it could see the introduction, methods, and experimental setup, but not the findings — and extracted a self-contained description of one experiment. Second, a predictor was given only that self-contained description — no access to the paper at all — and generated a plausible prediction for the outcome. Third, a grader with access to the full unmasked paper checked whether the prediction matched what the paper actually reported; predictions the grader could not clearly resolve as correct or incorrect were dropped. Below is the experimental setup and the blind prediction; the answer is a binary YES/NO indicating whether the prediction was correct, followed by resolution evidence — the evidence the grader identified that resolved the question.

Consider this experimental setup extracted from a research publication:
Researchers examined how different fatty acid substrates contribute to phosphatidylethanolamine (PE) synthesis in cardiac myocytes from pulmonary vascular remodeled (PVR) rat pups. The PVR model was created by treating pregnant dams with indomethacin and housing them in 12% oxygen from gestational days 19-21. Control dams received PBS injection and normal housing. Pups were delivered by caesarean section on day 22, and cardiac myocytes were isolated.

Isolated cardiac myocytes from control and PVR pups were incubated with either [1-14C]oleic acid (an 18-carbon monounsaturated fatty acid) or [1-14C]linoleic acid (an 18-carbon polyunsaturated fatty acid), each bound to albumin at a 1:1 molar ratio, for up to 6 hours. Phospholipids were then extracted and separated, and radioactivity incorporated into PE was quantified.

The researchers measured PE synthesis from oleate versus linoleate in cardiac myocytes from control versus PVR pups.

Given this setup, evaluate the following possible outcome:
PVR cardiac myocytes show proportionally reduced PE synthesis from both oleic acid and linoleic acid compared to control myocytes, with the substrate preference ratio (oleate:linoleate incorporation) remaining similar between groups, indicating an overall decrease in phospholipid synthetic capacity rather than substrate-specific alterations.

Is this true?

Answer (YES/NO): NO